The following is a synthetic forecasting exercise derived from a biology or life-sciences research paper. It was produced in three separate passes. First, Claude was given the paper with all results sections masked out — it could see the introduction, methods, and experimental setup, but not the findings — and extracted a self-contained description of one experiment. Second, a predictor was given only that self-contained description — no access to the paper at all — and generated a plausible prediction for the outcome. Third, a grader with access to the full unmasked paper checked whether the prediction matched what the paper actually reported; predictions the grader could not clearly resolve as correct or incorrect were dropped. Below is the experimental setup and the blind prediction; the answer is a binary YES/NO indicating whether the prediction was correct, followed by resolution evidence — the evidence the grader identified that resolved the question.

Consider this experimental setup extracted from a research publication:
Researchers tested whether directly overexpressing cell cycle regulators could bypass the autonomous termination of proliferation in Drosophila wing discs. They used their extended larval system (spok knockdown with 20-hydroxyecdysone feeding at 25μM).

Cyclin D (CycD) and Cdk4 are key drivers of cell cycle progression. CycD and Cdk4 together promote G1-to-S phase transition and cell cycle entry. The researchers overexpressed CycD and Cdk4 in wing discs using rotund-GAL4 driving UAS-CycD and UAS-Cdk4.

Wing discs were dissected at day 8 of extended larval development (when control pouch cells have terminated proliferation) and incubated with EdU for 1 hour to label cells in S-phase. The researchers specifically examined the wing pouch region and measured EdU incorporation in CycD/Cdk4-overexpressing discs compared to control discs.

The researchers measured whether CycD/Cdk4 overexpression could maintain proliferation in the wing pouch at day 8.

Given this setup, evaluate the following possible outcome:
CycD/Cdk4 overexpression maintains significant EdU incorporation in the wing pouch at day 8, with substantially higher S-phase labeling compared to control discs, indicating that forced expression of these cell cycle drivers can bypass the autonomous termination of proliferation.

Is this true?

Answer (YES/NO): NO